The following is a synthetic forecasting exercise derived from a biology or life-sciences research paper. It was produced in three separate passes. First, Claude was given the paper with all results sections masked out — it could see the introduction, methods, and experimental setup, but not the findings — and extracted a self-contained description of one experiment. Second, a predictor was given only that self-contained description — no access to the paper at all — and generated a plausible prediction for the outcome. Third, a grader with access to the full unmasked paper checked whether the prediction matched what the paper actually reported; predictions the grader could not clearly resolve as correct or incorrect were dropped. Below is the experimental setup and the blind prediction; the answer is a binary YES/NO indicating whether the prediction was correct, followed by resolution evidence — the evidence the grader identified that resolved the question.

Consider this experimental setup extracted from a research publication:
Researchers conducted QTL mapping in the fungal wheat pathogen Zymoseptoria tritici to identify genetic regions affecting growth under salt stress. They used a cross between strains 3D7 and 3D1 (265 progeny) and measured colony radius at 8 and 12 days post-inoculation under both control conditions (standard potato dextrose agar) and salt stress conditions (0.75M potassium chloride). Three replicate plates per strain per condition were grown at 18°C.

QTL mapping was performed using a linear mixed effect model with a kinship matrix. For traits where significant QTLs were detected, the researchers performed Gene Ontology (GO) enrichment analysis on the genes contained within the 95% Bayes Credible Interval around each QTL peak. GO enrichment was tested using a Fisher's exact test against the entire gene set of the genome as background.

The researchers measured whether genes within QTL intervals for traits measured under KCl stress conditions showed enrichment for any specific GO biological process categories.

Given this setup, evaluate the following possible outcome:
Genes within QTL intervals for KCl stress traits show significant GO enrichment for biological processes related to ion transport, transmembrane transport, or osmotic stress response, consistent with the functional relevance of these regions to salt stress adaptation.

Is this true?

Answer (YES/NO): NO